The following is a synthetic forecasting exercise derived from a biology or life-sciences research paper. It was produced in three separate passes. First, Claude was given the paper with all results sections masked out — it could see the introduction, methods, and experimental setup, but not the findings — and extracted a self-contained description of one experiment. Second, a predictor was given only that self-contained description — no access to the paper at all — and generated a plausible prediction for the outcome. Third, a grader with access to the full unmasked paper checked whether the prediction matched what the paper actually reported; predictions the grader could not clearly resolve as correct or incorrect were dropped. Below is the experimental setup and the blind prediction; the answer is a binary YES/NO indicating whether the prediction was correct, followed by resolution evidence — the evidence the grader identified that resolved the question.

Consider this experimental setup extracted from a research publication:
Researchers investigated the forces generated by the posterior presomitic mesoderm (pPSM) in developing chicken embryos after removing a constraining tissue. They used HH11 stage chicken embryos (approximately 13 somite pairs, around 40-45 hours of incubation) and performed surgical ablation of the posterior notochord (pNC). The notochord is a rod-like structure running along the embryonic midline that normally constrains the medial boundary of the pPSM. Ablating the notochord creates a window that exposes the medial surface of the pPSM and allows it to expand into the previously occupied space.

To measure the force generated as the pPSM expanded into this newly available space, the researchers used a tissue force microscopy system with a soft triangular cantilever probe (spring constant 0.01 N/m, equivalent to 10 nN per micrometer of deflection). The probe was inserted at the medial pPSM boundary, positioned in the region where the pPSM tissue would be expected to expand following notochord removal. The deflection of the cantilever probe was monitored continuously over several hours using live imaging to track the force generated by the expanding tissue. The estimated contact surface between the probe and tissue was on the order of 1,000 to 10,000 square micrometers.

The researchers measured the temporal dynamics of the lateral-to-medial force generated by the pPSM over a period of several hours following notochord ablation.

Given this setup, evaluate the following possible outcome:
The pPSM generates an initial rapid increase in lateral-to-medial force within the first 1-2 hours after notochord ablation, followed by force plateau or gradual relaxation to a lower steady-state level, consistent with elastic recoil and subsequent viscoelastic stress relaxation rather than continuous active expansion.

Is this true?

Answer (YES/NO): YES